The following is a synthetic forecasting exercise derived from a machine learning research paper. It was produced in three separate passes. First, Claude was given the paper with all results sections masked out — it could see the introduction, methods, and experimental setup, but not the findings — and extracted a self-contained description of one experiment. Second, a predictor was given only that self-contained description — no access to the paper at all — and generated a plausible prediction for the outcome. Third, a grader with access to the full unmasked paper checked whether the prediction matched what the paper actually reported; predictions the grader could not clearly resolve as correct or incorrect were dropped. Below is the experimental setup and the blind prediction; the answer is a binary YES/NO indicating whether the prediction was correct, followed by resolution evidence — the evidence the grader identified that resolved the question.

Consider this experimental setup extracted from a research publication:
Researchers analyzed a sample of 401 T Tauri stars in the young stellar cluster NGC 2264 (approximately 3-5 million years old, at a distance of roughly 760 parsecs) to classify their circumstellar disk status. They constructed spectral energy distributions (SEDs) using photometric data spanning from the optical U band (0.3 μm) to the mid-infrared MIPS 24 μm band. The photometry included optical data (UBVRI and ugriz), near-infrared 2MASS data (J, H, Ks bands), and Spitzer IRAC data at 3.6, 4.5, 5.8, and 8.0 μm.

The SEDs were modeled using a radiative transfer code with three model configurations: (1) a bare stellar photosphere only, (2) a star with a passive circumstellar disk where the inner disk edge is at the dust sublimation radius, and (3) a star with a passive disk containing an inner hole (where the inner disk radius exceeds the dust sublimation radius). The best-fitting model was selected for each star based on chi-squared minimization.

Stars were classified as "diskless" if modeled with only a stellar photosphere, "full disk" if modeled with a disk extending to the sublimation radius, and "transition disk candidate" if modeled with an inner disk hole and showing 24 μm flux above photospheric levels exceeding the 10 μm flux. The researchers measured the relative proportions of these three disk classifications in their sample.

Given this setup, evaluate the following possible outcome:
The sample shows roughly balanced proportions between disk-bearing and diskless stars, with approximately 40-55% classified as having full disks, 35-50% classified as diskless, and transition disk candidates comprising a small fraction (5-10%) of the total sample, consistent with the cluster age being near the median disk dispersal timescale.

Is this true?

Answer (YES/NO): YES